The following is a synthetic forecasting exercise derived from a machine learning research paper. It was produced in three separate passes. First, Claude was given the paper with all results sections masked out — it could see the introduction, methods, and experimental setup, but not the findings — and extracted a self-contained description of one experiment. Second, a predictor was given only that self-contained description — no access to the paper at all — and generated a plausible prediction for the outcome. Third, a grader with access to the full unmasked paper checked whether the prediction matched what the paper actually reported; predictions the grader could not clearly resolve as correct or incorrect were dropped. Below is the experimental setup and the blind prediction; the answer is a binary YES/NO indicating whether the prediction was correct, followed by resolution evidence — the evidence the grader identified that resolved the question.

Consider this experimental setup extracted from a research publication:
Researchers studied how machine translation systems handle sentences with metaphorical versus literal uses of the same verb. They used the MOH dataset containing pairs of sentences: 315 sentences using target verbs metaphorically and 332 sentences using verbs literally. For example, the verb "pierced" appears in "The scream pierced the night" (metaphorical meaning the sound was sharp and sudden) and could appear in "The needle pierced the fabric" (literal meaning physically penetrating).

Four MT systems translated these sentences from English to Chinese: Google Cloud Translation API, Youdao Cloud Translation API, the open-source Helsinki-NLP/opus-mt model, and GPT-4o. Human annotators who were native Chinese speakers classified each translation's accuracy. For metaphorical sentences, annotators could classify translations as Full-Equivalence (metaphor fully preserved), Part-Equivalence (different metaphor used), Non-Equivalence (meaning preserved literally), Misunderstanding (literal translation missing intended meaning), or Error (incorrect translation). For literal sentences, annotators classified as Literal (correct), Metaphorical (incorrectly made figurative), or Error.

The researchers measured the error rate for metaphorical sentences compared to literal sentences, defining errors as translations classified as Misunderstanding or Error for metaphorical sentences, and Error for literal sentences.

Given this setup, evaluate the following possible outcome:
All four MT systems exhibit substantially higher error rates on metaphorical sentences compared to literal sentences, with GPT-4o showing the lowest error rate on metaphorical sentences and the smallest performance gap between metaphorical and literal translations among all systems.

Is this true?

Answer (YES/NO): NO